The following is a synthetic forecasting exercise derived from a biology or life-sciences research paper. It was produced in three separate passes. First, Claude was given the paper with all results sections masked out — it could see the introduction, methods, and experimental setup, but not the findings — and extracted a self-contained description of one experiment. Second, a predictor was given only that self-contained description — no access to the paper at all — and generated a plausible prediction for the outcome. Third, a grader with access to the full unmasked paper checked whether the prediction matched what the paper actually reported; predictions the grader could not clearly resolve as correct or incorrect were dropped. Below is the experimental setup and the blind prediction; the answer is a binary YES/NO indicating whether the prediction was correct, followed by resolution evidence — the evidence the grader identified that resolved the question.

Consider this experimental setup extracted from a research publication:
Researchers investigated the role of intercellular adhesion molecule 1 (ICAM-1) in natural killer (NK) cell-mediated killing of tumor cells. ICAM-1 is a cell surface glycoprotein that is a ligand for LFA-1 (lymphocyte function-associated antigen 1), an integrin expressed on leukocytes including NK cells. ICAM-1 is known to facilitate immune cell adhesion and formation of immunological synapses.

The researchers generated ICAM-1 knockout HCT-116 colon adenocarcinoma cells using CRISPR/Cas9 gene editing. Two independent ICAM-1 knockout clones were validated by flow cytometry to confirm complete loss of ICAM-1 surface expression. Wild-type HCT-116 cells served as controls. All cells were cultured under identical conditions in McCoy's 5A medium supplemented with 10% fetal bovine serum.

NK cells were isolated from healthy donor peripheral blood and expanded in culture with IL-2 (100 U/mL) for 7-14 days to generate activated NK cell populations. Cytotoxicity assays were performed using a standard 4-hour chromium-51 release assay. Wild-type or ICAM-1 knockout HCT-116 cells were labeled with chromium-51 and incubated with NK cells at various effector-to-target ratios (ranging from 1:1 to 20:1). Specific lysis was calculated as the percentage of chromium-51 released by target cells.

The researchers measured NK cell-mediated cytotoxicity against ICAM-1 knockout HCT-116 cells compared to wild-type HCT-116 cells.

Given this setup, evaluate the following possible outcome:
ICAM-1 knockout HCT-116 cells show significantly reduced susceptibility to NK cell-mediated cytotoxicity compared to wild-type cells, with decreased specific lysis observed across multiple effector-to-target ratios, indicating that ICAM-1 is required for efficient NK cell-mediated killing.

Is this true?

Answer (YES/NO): YES